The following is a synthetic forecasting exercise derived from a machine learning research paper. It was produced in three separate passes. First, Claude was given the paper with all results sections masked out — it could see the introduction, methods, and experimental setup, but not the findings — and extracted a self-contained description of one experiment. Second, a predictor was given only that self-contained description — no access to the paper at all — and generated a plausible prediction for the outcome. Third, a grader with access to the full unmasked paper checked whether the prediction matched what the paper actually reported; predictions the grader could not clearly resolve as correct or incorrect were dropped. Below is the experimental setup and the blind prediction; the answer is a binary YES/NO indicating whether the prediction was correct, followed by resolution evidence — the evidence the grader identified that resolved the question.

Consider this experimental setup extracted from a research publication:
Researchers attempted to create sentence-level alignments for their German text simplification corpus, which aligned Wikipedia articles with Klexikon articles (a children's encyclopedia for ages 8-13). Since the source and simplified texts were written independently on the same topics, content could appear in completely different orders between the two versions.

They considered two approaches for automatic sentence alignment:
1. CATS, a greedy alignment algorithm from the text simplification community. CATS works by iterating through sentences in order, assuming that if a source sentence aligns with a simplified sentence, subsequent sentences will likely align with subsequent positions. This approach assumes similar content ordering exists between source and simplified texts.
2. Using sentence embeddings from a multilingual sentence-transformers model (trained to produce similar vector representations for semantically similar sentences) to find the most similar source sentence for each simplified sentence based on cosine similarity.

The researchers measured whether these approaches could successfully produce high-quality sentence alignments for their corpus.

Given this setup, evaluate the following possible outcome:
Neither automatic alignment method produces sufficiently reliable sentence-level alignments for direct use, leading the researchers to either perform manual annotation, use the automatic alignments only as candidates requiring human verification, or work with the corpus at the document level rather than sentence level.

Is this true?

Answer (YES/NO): YES